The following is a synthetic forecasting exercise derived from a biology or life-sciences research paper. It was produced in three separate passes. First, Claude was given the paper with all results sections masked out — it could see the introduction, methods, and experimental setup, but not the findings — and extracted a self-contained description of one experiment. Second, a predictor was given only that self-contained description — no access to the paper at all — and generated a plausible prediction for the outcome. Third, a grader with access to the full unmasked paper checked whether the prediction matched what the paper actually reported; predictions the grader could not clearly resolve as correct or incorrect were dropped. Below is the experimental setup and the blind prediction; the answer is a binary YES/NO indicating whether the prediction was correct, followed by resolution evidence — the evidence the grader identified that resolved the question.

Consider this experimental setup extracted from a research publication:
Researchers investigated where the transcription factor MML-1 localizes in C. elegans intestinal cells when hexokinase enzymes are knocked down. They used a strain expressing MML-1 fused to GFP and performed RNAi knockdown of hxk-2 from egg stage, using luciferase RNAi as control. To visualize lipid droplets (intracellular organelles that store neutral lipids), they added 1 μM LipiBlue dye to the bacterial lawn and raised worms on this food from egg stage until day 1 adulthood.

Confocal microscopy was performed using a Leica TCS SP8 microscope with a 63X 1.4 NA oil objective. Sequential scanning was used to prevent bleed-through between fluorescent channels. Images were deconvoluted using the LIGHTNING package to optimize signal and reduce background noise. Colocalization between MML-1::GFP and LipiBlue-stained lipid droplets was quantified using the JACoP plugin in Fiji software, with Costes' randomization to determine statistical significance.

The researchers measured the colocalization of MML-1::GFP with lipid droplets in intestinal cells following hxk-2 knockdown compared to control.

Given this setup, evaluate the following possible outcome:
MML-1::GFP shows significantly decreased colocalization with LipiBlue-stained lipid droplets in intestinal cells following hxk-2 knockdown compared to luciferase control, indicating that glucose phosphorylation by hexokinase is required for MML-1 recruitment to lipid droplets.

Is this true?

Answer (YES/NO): NO